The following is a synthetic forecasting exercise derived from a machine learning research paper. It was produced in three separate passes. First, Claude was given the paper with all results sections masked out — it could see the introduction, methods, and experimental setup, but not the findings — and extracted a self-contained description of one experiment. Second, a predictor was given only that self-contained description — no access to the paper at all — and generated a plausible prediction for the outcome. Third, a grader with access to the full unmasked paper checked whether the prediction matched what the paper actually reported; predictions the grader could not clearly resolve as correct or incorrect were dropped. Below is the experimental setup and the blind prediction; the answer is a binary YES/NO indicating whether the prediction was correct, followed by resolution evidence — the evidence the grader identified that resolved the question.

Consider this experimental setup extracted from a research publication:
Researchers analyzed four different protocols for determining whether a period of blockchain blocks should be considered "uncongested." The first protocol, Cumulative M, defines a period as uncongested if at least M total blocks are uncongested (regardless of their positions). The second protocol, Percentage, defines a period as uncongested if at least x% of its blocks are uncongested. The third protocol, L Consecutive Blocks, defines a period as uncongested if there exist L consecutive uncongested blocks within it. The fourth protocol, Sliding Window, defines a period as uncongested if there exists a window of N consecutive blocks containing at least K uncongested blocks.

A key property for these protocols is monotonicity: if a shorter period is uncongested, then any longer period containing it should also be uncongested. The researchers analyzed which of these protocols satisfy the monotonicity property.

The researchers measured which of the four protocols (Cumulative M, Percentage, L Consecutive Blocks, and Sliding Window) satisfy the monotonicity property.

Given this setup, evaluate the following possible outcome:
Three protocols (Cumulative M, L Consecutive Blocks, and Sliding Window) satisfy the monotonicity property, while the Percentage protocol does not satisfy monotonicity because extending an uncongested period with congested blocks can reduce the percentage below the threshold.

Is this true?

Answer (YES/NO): YES